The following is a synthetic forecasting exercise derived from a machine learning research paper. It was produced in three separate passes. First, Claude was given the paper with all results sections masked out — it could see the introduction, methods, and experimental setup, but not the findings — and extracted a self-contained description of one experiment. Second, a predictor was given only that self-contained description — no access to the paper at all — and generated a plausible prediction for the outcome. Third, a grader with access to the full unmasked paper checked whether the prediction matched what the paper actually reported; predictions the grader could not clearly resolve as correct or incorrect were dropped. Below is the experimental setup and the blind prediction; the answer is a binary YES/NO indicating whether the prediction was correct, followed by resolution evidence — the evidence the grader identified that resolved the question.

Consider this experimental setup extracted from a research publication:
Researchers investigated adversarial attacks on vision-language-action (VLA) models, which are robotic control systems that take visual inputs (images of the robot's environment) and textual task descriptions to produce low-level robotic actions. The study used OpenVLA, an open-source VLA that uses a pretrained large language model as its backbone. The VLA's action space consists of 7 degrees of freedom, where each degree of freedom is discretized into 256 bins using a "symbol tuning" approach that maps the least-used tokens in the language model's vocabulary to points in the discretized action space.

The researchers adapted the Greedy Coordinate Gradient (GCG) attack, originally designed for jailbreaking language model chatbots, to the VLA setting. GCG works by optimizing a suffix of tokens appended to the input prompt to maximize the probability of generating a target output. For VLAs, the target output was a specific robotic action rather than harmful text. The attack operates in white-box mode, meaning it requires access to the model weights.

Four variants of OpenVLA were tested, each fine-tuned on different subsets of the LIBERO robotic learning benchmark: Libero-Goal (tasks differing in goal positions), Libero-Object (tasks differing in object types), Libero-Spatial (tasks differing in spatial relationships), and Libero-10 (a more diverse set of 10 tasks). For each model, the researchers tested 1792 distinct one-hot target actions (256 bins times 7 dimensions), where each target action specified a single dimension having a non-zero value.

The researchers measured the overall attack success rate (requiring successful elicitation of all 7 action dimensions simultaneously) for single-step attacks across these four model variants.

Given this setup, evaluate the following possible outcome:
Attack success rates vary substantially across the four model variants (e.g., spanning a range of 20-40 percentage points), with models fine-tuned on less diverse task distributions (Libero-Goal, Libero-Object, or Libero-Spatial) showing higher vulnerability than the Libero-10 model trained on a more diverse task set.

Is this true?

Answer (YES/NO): YES